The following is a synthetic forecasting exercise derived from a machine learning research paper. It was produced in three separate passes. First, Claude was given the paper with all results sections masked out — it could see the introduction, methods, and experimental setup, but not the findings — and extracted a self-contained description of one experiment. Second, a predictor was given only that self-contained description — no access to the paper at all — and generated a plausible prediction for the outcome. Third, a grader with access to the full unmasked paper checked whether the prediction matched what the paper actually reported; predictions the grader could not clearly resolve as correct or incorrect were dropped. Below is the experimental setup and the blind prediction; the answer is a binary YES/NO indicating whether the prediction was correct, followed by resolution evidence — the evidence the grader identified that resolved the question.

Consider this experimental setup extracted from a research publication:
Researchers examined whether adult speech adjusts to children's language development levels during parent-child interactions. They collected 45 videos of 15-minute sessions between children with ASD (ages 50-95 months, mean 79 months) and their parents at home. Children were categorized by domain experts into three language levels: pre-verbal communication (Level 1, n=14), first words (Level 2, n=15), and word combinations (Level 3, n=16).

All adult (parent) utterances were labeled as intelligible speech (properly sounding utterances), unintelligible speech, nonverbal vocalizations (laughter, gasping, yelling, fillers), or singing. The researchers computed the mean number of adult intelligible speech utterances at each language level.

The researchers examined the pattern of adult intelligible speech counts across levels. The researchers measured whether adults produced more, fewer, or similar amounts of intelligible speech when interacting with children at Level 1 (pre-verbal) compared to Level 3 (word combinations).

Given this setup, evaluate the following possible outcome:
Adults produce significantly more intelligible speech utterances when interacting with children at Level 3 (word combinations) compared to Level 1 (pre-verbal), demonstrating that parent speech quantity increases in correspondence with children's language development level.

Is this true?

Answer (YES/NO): NO